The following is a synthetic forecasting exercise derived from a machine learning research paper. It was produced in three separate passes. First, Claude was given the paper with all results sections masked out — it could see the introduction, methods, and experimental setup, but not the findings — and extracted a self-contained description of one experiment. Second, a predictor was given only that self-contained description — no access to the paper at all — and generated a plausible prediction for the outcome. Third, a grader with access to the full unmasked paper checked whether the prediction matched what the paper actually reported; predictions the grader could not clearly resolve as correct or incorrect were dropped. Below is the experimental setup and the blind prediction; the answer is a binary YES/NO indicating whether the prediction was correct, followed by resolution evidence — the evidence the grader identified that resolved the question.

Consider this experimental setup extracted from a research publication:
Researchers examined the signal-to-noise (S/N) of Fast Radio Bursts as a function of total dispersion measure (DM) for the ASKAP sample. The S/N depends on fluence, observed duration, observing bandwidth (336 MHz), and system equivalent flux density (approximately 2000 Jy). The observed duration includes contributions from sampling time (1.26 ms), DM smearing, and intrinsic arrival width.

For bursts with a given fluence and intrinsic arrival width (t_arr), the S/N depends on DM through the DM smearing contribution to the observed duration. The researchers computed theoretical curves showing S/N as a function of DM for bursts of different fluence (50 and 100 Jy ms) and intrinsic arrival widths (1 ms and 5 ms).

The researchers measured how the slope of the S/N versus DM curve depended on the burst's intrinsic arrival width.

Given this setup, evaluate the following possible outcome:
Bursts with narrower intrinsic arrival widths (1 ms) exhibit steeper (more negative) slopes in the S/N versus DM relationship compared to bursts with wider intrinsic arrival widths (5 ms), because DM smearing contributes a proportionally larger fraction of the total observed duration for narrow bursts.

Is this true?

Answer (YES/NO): YES